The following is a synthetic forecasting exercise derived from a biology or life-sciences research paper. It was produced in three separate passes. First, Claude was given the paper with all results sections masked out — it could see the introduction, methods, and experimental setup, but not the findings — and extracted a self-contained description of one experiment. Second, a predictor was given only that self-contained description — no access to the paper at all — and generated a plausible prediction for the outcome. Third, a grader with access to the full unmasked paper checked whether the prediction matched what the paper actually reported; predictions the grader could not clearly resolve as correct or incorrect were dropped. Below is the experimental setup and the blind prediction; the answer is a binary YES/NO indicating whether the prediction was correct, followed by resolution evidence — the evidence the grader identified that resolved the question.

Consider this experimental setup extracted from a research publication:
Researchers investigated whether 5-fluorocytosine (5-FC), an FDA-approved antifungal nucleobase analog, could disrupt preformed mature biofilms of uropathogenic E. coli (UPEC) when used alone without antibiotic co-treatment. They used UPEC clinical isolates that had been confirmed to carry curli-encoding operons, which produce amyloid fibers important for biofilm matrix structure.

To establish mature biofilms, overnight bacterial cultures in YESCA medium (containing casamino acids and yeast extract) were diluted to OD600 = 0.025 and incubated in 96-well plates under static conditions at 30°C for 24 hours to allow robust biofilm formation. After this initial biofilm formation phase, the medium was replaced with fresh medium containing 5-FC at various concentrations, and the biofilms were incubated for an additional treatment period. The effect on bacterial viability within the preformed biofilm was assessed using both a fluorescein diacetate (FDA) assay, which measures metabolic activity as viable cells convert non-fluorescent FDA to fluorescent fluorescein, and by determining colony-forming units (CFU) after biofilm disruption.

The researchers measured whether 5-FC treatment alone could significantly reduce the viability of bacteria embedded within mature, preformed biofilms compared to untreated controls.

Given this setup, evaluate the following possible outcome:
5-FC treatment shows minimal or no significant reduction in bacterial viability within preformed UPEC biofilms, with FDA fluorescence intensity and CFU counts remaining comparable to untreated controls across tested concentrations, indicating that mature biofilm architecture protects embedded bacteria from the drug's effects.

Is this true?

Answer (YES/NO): YES